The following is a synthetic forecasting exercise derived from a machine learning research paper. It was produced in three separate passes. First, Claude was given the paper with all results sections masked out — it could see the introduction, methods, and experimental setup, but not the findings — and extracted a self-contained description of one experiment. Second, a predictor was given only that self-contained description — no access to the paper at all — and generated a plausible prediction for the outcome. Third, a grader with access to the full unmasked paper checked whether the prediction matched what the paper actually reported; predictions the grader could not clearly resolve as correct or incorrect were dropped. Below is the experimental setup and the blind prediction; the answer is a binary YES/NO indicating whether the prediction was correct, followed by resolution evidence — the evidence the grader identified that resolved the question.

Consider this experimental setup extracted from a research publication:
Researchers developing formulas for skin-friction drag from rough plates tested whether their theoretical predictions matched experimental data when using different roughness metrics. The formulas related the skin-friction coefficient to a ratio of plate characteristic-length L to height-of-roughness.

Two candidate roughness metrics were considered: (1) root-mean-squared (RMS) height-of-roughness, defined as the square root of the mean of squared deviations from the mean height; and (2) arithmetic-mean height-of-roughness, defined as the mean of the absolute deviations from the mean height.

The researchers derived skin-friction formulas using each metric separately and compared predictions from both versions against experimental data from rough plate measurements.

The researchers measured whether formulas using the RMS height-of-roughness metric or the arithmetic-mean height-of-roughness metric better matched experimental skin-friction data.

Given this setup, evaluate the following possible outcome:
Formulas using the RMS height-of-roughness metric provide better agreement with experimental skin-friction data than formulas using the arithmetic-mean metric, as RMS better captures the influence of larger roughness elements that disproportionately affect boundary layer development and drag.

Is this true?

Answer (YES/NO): YES